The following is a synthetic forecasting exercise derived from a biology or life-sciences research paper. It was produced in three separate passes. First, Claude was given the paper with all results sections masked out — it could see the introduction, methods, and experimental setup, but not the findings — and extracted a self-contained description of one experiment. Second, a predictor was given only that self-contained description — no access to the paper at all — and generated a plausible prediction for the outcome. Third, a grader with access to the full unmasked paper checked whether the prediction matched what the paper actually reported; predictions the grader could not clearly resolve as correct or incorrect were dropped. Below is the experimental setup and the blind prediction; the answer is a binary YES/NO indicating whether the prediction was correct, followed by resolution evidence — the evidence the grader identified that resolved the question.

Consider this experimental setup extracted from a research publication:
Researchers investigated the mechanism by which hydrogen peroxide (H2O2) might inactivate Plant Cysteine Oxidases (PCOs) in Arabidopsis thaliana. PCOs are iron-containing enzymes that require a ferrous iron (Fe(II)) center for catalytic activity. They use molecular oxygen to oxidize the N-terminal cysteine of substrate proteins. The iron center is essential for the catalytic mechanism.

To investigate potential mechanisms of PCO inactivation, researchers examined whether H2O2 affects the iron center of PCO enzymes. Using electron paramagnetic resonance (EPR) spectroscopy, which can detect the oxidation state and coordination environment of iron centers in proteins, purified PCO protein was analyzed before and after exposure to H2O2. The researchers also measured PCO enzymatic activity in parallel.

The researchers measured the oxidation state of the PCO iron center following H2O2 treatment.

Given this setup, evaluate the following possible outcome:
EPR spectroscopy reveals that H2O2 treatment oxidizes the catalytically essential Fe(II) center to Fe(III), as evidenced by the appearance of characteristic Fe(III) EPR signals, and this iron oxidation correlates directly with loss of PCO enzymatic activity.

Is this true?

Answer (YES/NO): NO